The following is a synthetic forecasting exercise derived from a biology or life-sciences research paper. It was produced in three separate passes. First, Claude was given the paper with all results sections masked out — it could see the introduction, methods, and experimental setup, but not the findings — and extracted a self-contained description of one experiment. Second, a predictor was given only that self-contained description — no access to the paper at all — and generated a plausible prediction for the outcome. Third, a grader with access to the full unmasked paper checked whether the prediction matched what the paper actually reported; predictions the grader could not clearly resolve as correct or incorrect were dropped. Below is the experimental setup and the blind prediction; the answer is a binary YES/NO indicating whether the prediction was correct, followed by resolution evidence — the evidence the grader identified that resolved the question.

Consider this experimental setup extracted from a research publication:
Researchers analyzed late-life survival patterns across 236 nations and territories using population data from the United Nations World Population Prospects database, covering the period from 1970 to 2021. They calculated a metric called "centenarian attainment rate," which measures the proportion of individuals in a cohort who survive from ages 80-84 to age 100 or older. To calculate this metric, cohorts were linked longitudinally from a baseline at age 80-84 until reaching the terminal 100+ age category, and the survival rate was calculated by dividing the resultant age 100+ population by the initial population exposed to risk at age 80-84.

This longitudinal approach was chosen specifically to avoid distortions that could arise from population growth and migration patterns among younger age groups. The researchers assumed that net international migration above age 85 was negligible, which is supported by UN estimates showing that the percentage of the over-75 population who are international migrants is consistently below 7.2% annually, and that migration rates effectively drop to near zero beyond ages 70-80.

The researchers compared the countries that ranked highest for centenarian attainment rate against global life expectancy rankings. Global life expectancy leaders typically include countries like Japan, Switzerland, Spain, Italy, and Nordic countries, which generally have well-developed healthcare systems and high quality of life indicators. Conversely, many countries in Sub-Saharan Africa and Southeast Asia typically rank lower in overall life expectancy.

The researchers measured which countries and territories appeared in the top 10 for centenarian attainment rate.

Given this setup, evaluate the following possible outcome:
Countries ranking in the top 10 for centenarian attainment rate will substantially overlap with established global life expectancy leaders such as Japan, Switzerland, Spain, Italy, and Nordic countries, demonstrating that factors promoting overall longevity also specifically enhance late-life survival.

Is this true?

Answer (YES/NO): NO